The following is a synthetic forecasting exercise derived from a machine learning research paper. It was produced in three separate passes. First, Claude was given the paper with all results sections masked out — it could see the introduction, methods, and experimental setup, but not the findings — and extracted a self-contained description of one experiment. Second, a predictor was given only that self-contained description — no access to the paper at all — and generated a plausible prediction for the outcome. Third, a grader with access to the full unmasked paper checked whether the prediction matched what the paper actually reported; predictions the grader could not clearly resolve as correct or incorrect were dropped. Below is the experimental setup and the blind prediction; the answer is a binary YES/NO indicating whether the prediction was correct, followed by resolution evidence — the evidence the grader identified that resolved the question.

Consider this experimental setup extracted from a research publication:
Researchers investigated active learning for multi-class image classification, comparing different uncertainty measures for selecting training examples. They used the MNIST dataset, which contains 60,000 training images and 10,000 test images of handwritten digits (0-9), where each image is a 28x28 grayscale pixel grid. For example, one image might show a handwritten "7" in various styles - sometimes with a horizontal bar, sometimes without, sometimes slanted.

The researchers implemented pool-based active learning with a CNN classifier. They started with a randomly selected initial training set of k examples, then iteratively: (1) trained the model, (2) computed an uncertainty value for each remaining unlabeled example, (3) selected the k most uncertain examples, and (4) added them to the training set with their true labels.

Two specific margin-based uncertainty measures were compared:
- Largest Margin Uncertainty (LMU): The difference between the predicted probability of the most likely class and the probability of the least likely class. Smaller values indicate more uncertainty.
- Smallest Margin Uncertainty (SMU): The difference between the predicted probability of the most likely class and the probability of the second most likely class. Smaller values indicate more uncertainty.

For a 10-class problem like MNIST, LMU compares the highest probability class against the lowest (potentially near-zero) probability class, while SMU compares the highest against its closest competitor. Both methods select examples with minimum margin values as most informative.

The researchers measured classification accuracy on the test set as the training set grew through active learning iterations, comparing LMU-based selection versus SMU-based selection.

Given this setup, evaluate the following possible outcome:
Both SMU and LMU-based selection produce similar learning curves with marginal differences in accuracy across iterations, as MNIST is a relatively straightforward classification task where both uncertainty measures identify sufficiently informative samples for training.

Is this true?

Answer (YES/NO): NO